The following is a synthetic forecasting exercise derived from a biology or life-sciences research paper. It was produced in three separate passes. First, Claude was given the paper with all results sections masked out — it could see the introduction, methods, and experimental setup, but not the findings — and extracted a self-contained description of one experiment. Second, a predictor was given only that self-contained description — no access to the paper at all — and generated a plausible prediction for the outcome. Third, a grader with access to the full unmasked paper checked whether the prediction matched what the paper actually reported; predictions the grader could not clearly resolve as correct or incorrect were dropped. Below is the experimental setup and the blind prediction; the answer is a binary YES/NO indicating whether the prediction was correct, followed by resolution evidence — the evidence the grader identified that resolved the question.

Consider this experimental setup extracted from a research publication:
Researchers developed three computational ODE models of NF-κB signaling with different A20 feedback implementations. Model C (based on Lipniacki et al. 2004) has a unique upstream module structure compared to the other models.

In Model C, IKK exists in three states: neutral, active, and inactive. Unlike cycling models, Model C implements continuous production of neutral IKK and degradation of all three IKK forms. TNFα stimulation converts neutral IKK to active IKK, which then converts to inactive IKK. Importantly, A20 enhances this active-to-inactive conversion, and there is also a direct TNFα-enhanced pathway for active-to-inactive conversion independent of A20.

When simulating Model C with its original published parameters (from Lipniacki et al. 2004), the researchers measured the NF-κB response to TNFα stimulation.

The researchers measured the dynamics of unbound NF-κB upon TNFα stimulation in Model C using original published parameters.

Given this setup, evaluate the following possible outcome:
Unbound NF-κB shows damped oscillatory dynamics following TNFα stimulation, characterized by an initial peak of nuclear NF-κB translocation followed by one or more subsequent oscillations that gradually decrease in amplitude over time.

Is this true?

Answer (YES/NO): NO